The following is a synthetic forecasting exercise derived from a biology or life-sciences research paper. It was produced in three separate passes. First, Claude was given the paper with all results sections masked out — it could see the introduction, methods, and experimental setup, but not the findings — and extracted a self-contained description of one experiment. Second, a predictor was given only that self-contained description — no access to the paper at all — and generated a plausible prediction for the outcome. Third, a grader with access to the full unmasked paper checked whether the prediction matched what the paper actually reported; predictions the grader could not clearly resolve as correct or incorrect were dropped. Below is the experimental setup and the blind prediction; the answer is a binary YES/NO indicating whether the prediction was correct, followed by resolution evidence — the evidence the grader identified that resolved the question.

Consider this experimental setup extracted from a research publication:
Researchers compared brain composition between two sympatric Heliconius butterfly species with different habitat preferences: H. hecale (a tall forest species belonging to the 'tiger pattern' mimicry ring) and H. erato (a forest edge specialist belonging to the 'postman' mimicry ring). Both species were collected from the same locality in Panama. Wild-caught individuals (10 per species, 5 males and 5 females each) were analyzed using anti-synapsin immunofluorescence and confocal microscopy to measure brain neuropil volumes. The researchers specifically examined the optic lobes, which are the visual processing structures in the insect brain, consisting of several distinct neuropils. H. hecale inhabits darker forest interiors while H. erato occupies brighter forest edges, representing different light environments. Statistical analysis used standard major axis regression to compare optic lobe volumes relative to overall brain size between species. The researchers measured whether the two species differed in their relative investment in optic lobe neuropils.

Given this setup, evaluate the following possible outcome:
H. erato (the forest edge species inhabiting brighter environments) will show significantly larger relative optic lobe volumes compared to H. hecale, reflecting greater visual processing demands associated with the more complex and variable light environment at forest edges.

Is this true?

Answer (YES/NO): YES